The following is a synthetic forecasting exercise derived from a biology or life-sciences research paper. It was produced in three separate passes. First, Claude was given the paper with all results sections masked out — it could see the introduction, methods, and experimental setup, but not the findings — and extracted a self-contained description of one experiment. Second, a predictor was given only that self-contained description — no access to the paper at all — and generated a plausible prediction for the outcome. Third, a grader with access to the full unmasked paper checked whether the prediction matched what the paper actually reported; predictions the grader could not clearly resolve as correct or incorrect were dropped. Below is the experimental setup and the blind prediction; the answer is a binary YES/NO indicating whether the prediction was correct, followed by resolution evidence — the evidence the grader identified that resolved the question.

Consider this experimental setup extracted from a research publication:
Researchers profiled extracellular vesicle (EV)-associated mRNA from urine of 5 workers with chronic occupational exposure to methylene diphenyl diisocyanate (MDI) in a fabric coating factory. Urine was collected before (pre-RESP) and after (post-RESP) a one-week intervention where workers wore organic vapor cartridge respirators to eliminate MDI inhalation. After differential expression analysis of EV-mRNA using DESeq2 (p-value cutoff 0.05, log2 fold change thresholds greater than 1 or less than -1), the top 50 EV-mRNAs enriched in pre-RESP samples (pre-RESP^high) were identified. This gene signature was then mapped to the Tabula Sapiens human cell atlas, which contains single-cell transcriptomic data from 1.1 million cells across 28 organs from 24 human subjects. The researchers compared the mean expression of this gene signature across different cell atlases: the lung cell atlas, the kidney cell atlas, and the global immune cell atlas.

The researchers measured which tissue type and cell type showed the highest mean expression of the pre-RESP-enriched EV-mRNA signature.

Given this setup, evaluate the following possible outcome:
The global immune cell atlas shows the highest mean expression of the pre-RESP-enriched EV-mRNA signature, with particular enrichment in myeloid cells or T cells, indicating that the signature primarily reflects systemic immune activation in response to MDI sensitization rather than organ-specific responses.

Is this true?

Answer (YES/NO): NO